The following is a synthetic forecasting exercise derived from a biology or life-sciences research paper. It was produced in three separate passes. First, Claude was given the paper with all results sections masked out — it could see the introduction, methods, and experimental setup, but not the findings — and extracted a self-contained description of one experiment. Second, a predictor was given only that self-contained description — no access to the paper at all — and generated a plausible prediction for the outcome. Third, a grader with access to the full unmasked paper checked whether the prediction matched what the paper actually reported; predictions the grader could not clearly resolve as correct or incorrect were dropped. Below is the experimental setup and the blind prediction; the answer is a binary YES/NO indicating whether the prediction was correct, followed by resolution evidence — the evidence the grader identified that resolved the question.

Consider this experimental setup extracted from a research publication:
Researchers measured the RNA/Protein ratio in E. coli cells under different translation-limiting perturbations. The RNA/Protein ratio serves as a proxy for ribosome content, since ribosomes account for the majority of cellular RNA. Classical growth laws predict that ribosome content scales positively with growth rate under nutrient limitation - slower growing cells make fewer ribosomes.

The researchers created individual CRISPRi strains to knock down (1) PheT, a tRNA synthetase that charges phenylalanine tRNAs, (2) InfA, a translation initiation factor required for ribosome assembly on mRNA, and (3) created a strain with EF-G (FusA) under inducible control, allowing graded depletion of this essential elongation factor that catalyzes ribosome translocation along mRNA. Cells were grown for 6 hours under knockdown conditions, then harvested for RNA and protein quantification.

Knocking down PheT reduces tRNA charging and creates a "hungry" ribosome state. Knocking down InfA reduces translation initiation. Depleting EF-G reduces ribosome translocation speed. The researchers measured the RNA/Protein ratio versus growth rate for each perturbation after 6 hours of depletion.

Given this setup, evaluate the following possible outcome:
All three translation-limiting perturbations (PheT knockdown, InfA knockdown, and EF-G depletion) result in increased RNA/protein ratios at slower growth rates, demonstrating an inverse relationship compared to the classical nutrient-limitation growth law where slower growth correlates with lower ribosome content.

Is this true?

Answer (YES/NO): NO